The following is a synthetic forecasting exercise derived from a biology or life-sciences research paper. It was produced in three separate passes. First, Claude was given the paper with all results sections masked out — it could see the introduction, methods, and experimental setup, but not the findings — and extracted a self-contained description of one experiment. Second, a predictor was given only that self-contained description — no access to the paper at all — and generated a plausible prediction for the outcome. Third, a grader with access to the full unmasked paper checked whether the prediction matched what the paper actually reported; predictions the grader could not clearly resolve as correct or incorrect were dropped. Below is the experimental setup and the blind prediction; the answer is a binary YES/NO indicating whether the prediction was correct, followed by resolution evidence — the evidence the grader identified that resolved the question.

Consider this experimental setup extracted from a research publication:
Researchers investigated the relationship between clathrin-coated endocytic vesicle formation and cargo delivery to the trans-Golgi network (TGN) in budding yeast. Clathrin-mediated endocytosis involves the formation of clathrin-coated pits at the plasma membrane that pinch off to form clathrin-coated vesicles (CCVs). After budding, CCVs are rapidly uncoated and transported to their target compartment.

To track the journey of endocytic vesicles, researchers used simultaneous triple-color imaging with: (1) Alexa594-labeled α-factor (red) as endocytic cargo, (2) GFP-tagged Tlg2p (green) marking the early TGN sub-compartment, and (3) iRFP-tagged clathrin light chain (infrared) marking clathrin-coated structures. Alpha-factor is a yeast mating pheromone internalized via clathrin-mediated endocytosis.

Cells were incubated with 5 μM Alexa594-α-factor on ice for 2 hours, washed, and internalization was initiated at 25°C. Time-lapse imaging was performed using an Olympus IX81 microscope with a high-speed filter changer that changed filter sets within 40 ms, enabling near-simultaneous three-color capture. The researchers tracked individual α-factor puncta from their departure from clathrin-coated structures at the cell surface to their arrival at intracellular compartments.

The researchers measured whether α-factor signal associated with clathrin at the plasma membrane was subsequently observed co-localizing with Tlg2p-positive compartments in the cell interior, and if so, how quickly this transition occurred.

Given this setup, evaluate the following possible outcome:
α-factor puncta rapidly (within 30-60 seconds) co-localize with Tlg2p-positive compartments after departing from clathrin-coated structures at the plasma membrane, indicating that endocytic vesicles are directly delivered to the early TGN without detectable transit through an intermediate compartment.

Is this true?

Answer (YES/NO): YES